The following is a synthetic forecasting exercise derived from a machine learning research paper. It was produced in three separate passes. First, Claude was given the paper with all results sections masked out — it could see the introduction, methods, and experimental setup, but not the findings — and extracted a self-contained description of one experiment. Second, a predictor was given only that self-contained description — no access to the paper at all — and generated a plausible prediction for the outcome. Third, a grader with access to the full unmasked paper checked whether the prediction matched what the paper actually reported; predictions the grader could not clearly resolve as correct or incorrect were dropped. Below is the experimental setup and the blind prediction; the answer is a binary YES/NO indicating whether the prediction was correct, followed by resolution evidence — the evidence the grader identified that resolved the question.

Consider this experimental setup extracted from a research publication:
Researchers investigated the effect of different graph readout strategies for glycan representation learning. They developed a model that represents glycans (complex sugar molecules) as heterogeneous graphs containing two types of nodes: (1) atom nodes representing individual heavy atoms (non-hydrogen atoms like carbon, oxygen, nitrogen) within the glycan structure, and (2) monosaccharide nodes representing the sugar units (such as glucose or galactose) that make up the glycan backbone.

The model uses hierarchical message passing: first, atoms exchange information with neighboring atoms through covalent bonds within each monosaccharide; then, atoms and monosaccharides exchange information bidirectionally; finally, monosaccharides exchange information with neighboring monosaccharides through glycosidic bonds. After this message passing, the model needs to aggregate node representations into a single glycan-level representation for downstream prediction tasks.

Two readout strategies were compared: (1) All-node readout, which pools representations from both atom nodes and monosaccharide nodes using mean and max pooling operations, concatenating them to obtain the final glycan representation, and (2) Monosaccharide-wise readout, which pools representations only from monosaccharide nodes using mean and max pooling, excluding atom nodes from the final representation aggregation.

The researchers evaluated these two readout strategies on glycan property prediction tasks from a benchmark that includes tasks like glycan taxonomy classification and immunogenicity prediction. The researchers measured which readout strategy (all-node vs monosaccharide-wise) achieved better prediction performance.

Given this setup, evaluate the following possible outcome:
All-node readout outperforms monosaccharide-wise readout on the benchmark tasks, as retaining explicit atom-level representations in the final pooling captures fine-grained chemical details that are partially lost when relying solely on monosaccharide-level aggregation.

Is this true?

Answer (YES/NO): NO